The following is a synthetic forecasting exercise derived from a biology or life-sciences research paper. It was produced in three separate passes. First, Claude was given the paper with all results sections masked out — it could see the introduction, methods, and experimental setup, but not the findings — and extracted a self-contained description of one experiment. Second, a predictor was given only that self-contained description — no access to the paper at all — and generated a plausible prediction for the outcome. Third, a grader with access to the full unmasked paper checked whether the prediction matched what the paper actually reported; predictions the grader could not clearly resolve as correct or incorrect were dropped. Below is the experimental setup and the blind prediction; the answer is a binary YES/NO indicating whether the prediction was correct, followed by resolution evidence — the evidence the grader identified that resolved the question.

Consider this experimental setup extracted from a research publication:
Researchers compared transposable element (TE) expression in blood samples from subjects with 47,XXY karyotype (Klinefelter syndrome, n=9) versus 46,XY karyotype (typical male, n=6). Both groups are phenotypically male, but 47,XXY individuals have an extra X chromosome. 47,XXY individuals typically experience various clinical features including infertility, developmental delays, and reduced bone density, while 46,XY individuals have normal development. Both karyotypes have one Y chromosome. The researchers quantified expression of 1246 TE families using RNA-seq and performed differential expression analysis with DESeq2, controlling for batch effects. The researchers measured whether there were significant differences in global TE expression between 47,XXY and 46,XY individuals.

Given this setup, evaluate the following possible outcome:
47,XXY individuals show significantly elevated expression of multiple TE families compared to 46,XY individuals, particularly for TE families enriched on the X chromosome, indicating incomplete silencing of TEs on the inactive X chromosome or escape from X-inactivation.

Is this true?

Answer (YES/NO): NO